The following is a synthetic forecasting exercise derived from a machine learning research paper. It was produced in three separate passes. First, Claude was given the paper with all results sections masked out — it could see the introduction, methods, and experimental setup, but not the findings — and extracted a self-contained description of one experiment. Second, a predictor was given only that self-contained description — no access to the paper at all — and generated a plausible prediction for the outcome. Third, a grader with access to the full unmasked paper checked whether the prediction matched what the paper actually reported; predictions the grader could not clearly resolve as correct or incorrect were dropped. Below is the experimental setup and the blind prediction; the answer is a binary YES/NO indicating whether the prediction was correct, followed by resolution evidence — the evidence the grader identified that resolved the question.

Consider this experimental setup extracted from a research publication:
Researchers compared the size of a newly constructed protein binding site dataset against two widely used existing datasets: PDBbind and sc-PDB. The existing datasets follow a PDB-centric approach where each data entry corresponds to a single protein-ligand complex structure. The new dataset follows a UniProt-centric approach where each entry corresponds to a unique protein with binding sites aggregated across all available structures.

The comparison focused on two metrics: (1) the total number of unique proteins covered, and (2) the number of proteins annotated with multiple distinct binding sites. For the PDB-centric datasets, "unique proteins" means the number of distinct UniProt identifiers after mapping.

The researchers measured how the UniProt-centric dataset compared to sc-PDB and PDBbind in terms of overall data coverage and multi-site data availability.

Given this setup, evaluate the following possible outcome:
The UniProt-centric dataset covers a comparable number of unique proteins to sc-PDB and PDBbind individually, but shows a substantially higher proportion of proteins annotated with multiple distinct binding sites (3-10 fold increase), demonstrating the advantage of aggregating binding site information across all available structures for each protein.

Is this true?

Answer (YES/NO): NO